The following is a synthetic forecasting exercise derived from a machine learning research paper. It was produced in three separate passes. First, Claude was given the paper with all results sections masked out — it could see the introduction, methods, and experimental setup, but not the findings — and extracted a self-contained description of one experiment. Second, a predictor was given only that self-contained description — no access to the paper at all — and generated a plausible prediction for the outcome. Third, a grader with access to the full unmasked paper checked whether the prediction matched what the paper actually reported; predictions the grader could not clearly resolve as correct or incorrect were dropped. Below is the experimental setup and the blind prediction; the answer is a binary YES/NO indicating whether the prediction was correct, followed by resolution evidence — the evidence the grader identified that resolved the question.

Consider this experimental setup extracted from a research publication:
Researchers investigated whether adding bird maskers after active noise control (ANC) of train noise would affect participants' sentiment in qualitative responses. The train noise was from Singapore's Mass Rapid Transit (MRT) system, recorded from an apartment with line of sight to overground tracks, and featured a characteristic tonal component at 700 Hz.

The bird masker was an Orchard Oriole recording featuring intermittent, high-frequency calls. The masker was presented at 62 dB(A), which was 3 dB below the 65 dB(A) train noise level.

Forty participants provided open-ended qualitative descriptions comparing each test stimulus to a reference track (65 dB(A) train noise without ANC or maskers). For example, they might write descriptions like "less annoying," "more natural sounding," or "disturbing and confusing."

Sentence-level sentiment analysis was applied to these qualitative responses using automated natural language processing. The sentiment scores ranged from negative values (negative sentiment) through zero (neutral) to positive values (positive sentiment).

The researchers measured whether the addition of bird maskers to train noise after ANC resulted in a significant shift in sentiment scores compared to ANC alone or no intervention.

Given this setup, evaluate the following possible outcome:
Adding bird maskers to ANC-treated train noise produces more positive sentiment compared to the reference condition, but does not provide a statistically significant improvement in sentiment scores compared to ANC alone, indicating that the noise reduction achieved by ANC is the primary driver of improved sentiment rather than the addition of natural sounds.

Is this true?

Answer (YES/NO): NO